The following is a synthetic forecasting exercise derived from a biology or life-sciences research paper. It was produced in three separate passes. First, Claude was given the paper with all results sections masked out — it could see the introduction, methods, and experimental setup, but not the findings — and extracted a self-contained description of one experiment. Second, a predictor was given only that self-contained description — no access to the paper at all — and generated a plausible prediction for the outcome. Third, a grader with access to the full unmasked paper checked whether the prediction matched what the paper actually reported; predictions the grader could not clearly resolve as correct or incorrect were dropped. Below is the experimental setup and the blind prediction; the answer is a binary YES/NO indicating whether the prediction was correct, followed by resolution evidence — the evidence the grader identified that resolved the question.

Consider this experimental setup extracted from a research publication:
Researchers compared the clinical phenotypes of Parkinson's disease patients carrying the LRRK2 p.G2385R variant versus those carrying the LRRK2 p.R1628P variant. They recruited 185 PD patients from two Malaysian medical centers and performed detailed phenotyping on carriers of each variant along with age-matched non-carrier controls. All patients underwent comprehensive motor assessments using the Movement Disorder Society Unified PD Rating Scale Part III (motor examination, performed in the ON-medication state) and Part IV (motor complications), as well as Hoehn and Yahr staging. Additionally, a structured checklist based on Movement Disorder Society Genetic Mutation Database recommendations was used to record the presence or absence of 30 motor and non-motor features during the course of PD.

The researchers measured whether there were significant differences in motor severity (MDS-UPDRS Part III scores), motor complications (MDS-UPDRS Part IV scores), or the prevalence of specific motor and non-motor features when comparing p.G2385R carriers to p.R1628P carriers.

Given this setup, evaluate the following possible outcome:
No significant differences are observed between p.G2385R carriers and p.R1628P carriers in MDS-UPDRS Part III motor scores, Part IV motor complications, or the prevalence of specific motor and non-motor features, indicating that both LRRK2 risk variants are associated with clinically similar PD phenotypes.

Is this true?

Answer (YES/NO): YES